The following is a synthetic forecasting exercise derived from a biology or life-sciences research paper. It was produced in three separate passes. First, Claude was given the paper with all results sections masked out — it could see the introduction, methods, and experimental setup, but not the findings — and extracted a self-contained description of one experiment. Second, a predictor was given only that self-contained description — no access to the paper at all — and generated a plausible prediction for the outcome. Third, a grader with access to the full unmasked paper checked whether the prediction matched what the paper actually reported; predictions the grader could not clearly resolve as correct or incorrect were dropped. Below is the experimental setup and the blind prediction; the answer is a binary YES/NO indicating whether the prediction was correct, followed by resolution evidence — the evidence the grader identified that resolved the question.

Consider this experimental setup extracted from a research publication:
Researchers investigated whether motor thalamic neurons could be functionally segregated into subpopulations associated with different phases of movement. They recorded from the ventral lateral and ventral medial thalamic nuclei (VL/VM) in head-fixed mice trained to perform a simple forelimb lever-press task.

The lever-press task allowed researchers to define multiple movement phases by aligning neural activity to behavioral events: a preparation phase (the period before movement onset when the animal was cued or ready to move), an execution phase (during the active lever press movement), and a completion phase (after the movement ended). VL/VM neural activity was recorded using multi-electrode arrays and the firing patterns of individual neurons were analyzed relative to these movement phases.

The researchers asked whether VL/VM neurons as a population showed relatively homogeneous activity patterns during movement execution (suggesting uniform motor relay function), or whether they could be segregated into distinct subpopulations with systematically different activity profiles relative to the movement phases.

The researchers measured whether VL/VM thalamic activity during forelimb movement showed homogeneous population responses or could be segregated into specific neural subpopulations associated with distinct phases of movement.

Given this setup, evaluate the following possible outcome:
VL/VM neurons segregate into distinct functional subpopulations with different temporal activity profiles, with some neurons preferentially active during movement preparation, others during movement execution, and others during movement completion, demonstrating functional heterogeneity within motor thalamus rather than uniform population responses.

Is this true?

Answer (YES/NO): YES